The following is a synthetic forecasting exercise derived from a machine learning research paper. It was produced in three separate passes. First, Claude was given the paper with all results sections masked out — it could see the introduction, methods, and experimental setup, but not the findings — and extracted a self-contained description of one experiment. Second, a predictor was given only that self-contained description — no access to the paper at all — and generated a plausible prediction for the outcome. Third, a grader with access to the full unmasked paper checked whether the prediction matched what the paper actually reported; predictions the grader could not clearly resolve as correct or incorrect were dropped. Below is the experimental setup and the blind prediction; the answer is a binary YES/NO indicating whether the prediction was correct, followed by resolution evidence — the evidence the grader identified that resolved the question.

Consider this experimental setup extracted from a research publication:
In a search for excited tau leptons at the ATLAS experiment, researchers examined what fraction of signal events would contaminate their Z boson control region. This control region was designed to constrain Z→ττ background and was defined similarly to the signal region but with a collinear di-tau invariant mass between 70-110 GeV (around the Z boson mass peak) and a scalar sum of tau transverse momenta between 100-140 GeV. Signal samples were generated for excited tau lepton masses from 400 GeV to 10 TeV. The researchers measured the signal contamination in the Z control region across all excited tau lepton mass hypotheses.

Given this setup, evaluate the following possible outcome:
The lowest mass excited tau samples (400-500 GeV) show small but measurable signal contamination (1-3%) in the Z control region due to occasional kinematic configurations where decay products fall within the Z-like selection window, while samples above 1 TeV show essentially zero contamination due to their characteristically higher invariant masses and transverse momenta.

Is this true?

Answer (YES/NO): NO